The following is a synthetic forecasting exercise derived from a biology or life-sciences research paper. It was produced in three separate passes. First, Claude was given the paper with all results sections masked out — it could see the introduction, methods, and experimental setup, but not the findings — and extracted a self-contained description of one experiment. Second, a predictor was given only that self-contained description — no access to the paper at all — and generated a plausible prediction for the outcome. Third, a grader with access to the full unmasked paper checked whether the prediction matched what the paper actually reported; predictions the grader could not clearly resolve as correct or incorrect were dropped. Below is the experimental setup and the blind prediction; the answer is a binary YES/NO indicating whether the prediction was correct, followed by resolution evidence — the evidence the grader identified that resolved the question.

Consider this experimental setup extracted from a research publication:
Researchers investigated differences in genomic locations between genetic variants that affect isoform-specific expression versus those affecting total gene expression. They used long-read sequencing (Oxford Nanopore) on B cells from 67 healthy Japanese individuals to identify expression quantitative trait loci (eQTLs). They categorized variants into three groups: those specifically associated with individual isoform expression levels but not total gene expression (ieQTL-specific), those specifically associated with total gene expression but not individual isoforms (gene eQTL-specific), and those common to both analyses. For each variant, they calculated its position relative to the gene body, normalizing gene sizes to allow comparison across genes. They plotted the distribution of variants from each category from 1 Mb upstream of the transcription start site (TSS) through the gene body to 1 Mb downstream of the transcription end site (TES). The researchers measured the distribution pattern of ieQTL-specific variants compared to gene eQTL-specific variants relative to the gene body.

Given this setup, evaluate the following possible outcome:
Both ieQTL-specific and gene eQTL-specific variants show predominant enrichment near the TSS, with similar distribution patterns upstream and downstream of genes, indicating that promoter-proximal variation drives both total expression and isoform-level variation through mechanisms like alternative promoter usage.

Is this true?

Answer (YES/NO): NO